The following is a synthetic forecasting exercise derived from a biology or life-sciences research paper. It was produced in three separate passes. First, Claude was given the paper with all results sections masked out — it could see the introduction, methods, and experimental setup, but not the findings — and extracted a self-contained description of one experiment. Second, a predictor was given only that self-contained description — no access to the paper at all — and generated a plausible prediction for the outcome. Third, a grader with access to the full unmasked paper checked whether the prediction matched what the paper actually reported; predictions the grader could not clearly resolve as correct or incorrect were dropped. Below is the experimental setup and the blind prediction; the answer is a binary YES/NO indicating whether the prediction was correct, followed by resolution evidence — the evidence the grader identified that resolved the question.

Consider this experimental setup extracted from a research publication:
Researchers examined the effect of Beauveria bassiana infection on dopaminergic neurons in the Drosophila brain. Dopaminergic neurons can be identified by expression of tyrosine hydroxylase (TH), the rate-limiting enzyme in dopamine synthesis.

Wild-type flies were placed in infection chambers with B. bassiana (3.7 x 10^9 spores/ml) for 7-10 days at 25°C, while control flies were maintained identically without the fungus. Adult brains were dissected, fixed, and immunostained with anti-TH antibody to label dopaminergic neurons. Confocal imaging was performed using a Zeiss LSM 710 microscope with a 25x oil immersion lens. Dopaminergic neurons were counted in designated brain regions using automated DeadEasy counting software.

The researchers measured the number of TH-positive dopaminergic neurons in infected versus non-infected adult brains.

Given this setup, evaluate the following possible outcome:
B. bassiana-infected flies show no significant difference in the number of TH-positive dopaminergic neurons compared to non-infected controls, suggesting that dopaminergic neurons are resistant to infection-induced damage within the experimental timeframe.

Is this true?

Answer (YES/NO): NO